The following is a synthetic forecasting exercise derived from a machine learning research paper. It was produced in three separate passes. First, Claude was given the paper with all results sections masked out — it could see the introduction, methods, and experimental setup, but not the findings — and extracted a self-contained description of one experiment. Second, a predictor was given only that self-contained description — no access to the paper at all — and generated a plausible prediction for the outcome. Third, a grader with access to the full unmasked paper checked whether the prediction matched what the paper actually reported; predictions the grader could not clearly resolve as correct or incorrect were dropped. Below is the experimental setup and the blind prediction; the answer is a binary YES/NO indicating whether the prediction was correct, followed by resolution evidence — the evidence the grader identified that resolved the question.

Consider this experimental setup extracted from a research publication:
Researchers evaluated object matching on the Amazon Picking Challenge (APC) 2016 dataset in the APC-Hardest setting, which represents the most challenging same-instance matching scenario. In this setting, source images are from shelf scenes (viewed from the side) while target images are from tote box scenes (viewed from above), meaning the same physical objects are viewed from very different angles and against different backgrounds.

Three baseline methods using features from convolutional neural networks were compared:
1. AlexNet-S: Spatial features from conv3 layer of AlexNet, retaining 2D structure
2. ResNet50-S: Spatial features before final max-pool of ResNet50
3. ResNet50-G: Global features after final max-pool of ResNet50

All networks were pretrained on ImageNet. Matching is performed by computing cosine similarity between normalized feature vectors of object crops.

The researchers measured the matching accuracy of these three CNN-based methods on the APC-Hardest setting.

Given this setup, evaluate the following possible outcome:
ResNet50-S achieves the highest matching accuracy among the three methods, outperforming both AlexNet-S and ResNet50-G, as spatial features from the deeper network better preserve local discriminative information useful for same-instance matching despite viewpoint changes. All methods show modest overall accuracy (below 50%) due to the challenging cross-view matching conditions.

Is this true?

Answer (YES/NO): NO